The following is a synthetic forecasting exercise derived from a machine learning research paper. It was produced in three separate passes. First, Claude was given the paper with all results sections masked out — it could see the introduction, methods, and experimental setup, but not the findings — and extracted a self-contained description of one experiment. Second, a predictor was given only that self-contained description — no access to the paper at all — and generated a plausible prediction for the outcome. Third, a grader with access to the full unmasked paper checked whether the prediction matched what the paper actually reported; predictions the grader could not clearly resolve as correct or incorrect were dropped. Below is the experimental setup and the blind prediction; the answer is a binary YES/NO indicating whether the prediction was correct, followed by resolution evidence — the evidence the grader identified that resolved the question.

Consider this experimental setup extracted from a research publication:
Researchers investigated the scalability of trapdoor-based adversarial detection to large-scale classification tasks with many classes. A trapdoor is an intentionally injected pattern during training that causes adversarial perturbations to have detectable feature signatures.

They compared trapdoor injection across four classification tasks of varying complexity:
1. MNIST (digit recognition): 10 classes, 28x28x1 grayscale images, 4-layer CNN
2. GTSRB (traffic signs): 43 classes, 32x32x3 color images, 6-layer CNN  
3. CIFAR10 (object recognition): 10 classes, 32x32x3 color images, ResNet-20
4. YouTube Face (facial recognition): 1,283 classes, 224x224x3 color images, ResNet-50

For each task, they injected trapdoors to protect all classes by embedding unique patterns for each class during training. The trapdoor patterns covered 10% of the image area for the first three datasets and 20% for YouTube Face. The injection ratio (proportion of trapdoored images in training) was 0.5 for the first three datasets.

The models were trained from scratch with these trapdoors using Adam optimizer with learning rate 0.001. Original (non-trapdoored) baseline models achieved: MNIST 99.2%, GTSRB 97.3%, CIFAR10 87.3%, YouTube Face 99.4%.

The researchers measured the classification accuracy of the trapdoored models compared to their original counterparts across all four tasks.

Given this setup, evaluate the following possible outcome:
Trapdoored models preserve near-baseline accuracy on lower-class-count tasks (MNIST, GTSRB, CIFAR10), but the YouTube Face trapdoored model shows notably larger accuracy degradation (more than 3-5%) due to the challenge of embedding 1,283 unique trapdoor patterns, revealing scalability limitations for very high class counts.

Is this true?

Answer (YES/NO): NO